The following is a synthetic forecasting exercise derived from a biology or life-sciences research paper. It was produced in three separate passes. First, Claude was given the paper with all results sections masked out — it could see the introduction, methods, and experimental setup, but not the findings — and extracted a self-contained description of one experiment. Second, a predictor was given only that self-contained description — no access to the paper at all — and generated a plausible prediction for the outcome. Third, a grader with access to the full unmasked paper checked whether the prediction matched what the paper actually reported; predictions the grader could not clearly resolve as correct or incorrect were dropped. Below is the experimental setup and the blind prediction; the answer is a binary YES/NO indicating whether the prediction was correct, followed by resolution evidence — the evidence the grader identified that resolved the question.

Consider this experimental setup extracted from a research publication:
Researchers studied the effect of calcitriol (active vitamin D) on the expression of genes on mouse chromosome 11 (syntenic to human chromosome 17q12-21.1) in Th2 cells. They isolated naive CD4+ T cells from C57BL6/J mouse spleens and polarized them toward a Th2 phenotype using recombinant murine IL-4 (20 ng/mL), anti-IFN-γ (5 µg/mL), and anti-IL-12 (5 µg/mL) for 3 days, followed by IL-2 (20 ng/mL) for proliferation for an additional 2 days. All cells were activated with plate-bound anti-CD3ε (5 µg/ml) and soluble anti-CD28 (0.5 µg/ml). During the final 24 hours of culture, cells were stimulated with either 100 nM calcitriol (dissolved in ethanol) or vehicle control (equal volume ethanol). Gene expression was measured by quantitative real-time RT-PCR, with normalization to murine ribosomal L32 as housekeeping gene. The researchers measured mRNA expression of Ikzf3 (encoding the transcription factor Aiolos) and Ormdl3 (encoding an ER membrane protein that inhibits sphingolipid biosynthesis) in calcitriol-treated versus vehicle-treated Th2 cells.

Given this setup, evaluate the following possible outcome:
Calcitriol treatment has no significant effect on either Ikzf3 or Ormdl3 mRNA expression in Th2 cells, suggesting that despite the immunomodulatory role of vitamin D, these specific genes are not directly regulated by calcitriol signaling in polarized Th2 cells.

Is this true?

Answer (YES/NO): NO